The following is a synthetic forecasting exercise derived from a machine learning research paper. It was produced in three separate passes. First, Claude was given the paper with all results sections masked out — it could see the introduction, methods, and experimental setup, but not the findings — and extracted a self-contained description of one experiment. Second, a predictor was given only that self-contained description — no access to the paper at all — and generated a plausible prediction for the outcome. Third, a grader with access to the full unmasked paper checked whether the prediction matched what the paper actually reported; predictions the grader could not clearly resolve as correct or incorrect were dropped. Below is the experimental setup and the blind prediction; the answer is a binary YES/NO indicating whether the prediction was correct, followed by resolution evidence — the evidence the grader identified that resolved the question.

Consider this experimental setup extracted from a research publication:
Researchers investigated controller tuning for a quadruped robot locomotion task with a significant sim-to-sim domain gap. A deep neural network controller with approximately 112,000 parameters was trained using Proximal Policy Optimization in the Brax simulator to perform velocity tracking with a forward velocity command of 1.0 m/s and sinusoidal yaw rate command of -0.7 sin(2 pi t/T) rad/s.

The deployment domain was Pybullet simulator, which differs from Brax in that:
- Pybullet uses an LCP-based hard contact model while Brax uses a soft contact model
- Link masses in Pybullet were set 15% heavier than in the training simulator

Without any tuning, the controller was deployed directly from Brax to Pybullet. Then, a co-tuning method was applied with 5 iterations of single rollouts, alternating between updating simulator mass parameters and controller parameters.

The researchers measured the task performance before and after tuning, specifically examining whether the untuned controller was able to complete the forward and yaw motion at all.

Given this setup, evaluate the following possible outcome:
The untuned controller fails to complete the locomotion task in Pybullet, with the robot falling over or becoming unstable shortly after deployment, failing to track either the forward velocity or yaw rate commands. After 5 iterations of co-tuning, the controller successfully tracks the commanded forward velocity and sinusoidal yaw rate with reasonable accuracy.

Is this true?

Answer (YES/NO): YES